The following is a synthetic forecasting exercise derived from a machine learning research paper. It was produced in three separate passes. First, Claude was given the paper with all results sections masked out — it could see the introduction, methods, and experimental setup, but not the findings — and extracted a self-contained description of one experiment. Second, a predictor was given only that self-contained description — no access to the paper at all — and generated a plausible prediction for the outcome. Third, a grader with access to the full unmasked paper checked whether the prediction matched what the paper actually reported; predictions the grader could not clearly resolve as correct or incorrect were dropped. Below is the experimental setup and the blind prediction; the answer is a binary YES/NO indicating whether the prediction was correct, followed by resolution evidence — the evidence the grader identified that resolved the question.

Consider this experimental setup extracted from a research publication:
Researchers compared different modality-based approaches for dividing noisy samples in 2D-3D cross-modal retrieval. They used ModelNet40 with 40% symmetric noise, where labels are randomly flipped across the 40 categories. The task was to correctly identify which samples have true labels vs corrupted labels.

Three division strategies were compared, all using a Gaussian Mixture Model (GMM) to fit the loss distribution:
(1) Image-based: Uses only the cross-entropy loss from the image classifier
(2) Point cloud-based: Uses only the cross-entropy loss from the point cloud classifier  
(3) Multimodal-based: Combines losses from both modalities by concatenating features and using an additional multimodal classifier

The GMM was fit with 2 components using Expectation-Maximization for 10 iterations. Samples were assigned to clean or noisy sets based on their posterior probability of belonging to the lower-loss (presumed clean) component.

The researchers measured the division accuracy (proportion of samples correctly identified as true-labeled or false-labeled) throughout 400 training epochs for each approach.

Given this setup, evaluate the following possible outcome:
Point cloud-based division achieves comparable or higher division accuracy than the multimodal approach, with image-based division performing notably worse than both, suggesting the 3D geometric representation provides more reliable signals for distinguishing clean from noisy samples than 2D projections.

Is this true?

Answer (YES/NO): NO